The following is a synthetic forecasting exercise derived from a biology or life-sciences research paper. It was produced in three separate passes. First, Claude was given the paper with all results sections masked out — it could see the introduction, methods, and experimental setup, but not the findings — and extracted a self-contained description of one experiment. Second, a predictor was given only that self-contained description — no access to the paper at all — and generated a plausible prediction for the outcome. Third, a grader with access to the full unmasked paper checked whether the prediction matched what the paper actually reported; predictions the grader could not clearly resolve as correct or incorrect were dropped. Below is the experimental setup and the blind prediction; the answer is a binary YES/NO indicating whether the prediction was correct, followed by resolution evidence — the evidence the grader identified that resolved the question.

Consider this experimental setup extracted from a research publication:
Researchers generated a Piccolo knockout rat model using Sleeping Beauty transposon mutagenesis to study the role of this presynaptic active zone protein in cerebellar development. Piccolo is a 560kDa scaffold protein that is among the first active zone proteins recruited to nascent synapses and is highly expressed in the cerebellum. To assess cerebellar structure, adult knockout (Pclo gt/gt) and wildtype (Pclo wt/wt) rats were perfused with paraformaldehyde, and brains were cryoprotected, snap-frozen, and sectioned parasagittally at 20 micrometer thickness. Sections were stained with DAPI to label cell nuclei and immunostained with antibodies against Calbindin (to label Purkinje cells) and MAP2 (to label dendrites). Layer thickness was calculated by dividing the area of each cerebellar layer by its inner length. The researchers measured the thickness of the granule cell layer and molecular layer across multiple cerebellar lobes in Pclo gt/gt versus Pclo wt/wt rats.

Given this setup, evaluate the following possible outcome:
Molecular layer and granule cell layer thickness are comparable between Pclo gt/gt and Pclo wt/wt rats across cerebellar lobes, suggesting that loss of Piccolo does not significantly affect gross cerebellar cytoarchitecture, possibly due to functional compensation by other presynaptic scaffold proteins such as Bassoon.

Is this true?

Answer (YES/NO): NO